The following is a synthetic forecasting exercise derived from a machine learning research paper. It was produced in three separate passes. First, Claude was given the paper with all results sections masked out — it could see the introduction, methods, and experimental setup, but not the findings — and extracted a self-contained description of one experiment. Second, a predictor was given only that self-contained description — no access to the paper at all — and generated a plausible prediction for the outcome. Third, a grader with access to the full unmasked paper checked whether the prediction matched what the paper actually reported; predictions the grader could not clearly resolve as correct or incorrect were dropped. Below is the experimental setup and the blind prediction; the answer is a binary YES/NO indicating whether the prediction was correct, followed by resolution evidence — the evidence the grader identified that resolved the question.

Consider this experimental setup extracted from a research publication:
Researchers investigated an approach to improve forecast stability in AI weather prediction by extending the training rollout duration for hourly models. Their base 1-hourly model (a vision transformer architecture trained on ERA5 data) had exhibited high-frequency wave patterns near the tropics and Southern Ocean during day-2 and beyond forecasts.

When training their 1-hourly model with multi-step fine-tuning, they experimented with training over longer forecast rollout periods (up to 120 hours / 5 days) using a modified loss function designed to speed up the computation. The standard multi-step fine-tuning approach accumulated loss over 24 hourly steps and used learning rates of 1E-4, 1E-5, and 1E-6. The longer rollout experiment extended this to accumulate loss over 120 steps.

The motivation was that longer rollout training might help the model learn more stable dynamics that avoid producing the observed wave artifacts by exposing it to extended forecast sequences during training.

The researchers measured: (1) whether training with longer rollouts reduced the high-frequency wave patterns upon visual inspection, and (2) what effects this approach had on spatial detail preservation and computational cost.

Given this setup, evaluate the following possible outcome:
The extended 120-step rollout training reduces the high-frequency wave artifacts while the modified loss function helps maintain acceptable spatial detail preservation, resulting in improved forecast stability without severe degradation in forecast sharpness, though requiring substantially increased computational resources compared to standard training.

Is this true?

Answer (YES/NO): NO